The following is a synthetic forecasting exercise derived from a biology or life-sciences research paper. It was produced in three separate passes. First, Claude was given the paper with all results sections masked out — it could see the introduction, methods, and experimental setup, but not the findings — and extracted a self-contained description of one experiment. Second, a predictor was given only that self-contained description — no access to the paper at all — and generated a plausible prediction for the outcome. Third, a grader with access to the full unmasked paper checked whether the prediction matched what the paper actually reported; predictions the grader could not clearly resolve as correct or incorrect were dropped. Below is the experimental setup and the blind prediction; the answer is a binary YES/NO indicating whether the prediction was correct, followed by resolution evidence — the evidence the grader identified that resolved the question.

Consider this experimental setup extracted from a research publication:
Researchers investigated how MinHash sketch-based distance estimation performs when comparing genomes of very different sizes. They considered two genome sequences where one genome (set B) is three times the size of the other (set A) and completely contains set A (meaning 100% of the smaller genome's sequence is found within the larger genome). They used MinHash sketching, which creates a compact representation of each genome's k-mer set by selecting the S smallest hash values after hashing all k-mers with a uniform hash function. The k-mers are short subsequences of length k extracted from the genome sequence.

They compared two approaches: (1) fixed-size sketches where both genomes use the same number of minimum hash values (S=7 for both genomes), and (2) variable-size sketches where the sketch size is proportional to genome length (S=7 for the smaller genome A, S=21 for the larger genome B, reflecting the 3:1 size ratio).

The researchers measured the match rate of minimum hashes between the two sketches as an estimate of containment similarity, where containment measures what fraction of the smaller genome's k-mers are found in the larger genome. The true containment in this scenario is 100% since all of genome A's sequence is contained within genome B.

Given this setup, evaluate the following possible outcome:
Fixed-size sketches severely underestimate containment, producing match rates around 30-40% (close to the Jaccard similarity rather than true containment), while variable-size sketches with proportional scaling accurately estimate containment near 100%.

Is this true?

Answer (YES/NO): NO